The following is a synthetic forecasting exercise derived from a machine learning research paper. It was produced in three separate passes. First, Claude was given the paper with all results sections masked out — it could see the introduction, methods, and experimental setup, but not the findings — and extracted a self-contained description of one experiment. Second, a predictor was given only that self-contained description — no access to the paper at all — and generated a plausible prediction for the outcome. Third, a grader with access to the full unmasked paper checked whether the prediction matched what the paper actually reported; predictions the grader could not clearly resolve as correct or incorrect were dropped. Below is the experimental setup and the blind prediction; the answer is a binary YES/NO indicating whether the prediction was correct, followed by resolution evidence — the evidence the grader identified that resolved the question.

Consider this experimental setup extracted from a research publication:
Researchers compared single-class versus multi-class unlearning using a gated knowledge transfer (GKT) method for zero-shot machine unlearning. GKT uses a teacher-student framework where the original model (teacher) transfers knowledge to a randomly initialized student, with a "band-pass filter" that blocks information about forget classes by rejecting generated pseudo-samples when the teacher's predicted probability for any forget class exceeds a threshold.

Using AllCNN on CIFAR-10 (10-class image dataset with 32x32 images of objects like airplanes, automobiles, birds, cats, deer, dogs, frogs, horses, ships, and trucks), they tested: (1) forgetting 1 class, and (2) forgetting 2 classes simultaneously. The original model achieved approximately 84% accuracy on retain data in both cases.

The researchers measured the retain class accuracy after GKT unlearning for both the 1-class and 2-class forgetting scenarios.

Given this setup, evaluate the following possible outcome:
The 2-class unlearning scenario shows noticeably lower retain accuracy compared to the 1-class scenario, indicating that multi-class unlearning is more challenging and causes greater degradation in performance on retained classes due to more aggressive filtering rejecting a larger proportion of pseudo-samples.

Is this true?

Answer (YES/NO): NO